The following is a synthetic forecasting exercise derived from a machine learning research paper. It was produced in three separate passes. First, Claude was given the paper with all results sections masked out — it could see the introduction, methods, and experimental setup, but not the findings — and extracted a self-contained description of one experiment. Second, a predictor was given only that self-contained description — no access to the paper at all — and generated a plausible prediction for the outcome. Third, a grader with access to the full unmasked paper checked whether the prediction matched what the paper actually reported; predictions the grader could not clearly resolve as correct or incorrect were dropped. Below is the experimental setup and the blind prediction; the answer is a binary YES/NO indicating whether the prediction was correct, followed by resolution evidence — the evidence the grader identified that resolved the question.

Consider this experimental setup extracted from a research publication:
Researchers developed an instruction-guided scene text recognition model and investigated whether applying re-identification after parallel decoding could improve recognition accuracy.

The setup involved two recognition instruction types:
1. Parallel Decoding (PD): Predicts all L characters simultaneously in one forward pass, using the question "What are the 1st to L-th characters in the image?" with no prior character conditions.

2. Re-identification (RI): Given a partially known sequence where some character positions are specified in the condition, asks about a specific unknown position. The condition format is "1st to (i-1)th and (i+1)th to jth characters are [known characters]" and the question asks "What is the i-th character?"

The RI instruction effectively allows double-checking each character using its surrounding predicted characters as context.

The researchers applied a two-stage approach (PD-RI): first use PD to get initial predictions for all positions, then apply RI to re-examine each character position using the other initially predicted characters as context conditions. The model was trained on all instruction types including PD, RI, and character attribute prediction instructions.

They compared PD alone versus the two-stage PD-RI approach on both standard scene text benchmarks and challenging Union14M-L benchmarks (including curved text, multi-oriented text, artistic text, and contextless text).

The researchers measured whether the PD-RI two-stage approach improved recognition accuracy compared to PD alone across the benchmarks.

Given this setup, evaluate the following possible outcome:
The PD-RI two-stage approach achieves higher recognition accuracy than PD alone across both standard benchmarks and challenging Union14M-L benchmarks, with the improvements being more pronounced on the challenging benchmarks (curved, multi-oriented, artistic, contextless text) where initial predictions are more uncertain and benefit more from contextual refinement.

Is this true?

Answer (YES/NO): YES